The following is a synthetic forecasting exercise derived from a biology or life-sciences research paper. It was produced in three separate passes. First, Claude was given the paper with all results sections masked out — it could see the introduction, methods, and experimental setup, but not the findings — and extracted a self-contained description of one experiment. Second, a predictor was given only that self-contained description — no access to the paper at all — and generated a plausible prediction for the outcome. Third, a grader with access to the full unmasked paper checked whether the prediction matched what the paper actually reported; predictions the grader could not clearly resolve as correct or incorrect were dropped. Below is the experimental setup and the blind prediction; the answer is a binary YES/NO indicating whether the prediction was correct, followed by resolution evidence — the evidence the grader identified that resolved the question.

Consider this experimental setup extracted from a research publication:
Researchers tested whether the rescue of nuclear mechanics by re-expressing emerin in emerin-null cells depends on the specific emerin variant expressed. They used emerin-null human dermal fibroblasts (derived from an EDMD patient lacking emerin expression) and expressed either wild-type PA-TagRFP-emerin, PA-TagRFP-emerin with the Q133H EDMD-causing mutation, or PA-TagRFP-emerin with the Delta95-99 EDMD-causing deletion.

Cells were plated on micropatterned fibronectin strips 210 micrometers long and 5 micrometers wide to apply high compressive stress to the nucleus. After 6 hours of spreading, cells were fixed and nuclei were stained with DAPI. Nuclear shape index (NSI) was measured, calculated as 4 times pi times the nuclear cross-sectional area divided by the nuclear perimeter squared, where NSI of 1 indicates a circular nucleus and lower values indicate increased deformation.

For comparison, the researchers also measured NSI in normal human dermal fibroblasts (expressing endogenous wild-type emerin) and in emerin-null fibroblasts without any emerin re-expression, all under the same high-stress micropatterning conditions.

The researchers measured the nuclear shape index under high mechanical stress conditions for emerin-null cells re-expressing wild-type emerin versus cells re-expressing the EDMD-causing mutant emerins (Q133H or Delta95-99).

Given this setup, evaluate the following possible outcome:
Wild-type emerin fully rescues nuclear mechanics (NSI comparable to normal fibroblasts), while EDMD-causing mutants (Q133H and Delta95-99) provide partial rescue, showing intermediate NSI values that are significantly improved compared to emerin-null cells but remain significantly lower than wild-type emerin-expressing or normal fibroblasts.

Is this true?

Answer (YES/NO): NO